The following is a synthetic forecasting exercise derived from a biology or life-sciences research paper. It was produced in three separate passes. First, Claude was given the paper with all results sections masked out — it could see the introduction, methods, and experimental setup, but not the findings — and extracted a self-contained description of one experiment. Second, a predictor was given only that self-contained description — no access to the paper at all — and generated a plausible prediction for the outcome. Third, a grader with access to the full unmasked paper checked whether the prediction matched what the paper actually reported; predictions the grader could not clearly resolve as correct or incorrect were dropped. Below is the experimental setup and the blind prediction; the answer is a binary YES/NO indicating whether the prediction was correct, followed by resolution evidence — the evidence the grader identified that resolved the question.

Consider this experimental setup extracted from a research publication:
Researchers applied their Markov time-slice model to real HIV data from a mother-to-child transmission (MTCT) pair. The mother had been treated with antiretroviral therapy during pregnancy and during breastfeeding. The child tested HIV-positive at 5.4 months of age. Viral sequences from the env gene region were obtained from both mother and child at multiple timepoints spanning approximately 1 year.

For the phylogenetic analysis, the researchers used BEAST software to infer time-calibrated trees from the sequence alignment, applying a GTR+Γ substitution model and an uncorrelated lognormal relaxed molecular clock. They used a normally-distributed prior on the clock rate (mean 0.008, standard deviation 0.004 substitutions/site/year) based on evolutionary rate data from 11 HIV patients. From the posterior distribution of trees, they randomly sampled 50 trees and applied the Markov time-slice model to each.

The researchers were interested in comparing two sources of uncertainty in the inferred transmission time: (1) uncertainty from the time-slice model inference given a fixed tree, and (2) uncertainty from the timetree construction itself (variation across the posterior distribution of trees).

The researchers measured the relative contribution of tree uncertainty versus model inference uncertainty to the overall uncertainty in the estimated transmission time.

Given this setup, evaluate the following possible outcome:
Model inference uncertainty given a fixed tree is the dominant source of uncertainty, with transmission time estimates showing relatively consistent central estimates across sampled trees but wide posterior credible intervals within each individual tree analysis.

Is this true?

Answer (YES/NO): NO